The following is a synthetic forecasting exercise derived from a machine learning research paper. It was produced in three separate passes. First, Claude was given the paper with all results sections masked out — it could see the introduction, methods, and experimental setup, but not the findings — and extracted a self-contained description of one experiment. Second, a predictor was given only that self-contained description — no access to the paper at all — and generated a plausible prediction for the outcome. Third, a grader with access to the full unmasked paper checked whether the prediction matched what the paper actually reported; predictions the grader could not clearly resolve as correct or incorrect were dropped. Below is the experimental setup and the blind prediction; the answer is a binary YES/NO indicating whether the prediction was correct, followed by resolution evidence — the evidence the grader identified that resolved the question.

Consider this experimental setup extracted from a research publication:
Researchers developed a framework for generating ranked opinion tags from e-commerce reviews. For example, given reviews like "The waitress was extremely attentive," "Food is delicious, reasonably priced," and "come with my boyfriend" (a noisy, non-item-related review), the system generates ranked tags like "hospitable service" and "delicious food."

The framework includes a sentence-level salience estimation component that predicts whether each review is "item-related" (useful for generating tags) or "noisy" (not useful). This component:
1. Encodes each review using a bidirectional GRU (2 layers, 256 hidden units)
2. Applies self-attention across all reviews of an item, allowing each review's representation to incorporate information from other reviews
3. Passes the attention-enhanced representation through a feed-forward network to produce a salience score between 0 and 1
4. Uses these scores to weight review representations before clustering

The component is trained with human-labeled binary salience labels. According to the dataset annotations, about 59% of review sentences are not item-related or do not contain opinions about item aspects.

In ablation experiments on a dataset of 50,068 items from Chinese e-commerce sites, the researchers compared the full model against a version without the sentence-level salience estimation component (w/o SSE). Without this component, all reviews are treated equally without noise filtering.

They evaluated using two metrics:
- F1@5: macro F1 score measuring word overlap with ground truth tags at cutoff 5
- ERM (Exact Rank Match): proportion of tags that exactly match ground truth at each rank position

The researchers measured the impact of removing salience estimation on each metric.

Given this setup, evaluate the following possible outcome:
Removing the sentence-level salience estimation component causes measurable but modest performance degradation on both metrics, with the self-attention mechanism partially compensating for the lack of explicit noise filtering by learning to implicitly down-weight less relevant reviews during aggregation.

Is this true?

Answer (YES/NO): NO